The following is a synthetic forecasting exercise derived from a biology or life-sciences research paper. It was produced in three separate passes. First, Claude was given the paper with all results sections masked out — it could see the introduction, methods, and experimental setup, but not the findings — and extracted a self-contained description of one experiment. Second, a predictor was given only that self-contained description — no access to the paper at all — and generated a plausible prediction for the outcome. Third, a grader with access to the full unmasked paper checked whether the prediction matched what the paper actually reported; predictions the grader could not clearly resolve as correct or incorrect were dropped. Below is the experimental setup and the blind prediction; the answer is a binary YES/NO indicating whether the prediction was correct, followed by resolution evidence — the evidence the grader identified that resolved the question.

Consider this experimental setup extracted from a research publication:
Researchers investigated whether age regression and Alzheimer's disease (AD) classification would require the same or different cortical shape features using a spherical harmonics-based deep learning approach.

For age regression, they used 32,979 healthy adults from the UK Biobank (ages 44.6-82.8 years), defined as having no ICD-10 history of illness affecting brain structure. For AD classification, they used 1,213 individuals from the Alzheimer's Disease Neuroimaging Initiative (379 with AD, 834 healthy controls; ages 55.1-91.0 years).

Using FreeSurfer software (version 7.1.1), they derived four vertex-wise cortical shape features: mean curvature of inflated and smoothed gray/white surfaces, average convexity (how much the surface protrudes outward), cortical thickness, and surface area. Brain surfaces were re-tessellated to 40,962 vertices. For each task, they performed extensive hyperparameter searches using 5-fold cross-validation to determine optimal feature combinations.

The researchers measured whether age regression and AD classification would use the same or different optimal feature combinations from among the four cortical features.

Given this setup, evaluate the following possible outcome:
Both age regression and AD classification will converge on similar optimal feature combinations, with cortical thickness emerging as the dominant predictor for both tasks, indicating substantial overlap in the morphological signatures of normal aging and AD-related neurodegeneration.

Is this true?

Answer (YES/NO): NO